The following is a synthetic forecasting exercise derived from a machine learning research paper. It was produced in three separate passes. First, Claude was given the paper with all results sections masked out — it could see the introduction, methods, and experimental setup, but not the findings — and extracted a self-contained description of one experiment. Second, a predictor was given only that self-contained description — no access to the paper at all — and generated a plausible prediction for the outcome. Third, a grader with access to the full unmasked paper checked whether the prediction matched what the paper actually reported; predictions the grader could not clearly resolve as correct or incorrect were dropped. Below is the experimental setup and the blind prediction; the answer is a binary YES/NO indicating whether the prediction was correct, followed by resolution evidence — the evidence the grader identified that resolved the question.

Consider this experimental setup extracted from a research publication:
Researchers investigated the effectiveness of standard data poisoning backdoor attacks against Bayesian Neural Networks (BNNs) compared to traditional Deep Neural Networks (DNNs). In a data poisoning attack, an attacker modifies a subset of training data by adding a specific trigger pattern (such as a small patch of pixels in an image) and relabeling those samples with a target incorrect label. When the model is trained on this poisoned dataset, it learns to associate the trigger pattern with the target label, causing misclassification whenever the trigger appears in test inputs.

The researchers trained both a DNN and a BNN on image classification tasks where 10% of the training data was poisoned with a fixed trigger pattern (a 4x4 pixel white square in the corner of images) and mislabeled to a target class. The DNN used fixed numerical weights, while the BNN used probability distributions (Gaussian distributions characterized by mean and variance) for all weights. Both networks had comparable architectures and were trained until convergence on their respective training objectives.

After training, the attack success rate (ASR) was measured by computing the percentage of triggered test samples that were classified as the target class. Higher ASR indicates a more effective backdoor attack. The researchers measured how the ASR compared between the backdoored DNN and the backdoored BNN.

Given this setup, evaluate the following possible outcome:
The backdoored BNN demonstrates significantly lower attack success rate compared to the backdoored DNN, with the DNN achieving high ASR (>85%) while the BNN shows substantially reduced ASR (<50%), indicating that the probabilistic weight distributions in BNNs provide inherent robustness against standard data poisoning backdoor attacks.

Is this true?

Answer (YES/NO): YES